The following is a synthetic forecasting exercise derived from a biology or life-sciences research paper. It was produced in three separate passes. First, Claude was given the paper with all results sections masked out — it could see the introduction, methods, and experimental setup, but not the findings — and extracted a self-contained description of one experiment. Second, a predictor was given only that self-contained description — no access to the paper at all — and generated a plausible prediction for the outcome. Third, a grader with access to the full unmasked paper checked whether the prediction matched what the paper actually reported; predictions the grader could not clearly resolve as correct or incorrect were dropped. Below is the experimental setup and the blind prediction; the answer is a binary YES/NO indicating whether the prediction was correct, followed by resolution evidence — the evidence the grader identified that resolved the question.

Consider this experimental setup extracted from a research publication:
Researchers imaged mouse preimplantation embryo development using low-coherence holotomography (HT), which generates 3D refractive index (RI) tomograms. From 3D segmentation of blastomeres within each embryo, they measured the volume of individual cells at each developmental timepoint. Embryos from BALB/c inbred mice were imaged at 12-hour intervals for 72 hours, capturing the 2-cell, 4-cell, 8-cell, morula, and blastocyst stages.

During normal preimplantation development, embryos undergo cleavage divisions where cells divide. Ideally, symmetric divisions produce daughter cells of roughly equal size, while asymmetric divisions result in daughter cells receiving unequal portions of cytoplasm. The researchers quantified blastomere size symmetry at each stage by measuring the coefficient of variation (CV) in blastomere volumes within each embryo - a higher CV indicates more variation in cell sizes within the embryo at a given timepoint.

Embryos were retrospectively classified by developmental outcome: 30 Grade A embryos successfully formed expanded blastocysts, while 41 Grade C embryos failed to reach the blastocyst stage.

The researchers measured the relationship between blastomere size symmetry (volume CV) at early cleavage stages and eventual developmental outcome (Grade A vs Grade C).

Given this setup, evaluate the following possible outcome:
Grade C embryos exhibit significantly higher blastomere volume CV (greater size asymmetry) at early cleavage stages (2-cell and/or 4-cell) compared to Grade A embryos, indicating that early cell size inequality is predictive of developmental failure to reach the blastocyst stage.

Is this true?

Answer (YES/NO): NO